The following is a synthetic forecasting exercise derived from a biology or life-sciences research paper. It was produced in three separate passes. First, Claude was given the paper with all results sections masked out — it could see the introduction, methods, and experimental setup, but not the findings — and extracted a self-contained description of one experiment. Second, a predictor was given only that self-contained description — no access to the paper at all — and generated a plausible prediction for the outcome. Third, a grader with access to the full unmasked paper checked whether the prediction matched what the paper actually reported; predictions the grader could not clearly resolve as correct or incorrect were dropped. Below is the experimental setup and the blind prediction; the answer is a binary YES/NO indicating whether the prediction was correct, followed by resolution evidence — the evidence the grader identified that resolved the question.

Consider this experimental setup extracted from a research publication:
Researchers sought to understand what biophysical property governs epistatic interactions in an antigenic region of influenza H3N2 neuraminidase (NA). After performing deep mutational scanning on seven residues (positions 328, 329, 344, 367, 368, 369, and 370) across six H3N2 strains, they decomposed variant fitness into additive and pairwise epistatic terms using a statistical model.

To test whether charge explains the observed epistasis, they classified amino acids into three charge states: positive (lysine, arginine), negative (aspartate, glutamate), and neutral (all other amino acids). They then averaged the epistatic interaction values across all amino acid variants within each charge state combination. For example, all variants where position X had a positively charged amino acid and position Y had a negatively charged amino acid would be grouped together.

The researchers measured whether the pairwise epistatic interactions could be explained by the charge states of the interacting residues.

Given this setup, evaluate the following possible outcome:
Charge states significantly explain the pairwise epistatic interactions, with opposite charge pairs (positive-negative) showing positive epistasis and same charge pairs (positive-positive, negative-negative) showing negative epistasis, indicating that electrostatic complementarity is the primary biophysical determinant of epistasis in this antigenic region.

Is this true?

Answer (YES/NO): NO